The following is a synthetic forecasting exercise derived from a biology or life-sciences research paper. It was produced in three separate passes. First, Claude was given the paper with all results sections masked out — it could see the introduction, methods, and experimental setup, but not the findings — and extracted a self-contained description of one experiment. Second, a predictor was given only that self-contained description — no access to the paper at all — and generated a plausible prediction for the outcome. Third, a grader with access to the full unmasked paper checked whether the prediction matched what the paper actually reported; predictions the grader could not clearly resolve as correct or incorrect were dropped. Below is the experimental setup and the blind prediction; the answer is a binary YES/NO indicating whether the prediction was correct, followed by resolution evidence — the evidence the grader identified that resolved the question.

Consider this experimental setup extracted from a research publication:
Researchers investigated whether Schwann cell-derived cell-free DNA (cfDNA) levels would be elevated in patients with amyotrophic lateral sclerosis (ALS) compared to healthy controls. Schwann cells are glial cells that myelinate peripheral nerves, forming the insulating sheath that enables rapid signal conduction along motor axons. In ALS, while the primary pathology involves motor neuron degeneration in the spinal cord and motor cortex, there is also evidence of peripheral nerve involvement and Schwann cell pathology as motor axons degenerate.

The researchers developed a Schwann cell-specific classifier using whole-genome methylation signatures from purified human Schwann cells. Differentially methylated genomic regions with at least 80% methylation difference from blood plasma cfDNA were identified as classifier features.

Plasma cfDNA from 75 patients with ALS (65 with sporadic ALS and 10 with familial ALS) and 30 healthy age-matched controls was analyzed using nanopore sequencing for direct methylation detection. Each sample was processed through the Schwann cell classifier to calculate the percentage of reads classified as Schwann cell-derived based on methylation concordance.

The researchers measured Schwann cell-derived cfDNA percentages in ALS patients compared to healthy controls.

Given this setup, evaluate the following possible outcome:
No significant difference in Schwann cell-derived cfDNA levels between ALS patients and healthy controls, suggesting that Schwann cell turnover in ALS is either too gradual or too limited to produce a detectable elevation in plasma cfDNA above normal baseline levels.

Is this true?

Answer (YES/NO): YES